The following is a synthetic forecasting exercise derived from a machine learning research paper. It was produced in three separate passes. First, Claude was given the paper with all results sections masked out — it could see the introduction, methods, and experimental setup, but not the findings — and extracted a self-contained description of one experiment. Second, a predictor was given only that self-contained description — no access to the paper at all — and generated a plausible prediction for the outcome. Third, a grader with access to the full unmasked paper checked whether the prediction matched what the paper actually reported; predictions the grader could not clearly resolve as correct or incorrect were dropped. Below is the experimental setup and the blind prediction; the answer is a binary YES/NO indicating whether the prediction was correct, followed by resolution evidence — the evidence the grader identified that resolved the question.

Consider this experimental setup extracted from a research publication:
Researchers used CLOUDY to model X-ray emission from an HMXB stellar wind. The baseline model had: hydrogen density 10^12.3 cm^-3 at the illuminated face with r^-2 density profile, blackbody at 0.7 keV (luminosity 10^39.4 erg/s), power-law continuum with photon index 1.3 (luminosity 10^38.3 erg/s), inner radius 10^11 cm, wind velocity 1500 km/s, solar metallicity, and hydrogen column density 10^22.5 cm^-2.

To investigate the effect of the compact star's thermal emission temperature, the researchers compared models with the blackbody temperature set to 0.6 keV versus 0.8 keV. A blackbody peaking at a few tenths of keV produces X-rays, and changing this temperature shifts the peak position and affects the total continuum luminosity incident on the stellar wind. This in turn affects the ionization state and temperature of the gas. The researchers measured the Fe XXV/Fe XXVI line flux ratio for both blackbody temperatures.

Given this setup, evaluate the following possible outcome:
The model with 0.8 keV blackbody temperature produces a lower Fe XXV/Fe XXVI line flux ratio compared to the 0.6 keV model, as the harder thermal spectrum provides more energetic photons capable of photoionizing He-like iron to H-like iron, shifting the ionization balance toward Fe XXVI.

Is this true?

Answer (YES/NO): YES